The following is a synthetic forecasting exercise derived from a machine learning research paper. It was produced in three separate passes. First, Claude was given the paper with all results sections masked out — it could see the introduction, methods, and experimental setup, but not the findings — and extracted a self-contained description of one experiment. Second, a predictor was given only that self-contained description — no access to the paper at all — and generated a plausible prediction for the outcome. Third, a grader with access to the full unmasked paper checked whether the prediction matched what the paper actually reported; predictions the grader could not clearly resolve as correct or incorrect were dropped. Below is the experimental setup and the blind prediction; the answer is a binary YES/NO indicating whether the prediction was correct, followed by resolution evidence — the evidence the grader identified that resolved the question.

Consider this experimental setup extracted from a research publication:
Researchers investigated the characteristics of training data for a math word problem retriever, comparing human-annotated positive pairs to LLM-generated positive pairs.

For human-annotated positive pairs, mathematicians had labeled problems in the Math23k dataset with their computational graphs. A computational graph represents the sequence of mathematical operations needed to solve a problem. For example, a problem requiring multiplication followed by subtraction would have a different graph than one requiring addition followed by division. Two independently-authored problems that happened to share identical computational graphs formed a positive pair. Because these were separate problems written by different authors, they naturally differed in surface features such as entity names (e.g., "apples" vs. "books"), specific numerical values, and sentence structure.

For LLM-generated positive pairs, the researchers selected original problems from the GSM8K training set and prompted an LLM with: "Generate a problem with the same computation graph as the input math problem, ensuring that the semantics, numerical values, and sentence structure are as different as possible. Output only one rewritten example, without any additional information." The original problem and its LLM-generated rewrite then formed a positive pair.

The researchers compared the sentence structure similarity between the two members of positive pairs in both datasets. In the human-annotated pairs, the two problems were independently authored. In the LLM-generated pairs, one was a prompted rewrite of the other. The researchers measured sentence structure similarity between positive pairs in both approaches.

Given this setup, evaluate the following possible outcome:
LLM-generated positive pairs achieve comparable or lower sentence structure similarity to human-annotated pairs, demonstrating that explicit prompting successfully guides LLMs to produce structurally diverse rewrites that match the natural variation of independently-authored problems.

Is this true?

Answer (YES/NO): NO